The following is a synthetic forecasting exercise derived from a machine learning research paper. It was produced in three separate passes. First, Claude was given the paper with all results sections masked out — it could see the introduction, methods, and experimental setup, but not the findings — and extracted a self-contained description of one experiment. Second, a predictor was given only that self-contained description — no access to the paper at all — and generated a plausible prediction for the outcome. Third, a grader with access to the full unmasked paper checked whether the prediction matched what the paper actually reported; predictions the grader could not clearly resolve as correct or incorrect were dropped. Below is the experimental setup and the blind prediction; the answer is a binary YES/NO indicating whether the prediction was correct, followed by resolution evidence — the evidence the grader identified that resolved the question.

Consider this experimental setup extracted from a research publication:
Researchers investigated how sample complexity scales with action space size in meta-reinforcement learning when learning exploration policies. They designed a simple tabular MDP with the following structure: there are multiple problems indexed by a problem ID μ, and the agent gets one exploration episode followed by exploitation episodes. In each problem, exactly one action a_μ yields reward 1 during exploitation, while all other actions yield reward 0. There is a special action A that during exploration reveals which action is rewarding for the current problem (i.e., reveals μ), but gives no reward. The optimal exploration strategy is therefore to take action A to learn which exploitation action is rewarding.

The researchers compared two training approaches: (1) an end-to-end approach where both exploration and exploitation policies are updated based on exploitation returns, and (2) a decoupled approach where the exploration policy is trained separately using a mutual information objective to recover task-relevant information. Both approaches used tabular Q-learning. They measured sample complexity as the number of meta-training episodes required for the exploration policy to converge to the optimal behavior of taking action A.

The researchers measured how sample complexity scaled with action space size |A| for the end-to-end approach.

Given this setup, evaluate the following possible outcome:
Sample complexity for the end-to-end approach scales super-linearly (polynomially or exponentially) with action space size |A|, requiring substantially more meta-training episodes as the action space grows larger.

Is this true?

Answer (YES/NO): YES